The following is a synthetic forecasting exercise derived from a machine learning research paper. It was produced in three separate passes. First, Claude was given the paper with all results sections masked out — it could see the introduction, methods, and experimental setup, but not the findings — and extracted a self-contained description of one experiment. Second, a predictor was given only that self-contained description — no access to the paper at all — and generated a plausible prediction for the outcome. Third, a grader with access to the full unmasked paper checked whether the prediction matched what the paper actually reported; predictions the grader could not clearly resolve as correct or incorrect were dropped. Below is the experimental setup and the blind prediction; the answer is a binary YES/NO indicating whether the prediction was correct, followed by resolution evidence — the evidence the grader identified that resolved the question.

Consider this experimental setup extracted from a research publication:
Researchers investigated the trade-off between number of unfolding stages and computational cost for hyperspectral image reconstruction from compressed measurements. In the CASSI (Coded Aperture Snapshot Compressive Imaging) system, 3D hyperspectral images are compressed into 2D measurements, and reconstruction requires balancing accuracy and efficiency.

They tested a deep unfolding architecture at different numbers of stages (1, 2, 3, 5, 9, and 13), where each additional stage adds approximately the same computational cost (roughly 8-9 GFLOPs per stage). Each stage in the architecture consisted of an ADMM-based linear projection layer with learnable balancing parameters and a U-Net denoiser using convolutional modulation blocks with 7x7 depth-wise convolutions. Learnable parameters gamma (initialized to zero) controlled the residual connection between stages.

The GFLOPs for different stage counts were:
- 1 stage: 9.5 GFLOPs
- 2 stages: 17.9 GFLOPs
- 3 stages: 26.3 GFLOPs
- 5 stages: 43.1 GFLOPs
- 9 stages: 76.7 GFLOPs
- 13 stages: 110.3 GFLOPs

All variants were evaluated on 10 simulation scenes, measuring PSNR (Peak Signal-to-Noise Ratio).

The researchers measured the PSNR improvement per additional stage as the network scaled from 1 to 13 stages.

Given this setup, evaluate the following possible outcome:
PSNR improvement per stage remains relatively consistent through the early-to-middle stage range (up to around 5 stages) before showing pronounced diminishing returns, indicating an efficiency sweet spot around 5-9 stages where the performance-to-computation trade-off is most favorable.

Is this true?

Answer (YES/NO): NO